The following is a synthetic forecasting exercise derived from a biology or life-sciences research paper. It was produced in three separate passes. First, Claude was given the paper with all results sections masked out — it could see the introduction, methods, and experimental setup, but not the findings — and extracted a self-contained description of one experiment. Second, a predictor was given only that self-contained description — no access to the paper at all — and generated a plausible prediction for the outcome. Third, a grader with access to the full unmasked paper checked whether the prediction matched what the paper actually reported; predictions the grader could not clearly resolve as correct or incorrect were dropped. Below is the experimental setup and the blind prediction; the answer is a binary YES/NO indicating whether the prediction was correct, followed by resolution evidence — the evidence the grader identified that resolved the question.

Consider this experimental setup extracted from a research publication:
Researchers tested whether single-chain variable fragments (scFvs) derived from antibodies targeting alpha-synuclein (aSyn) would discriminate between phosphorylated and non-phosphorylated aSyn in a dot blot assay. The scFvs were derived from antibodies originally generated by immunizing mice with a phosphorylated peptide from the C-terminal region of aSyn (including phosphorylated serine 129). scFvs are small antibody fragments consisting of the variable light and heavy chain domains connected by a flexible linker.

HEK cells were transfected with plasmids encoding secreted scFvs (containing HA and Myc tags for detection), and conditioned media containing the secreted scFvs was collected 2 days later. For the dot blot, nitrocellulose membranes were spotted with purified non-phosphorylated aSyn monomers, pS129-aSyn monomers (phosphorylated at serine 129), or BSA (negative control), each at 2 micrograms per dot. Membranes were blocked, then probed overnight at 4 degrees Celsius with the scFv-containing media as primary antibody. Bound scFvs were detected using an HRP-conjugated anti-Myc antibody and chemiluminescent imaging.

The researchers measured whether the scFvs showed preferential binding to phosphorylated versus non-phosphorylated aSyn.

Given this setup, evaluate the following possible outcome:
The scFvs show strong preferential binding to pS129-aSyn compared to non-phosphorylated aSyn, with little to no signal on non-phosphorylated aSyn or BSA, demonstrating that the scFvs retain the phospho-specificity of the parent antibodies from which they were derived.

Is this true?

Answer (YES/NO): NO